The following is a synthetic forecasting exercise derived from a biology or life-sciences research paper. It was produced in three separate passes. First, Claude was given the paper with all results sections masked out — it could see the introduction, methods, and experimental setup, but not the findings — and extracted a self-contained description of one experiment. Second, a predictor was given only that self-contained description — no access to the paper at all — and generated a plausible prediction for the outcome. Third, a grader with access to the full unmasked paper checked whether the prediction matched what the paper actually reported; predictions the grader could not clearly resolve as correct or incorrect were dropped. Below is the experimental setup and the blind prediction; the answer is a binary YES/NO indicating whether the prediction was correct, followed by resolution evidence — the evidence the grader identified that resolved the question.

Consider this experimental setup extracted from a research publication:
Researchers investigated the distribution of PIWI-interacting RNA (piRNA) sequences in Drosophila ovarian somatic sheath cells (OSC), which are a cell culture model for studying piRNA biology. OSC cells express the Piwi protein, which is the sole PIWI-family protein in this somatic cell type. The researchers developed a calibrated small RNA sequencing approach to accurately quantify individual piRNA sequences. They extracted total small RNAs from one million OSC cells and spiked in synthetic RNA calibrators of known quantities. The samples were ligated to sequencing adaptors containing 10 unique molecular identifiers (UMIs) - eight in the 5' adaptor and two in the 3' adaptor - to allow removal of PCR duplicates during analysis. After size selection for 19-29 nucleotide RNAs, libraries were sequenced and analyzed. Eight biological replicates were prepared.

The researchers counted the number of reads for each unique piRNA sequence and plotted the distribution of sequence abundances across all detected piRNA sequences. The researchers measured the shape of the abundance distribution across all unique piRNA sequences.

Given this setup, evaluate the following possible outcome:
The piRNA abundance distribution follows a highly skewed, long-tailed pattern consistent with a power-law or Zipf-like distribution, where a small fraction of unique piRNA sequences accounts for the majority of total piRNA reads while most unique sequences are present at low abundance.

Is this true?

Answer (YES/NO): YES